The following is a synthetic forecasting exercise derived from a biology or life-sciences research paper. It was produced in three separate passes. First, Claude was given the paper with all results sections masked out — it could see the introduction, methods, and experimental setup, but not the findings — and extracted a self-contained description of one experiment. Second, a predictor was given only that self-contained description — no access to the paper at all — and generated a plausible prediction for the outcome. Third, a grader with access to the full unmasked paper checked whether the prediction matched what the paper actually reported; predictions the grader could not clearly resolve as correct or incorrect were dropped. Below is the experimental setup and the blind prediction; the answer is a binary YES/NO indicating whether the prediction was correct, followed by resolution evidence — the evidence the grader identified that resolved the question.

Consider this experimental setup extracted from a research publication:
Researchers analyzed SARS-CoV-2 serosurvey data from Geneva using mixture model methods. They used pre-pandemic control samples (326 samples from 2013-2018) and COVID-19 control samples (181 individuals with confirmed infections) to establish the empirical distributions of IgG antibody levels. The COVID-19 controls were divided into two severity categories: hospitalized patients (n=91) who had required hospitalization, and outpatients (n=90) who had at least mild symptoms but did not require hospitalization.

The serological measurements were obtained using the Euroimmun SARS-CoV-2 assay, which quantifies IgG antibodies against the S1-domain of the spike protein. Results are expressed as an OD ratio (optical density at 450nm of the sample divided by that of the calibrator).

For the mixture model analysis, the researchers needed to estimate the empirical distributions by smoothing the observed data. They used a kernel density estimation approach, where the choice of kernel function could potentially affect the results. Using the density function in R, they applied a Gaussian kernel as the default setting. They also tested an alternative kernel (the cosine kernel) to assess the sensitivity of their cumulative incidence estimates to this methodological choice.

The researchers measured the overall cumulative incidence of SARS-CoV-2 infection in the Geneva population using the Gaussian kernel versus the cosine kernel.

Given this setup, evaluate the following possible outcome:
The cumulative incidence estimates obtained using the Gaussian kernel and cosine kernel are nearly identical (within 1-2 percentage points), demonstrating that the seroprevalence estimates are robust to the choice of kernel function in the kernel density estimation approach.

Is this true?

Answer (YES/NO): YES